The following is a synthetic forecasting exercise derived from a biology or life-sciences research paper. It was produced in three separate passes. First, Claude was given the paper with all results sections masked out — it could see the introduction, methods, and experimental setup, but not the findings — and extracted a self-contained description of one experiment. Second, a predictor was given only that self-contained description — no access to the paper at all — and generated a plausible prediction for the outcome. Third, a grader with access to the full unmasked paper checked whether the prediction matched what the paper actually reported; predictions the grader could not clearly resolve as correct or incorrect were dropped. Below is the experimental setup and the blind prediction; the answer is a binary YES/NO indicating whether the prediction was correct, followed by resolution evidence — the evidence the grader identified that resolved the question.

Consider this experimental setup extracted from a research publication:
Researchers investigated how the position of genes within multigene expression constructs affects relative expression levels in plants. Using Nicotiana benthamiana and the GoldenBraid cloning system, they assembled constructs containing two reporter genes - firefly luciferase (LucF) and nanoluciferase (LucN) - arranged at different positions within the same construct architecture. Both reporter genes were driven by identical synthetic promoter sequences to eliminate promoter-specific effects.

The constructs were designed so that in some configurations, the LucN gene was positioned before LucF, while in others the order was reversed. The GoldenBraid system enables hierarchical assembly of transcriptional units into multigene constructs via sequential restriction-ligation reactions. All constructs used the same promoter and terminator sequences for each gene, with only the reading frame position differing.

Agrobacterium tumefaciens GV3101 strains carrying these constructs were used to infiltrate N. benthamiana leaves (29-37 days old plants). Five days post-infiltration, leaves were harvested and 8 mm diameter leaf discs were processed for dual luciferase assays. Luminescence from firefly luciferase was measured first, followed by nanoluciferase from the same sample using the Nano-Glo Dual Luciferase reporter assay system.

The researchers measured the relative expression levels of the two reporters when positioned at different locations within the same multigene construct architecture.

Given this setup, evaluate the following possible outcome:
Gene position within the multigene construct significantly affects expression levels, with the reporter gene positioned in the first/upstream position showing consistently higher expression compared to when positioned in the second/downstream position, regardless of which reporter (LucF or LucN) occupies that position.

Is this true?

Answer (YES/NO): YES